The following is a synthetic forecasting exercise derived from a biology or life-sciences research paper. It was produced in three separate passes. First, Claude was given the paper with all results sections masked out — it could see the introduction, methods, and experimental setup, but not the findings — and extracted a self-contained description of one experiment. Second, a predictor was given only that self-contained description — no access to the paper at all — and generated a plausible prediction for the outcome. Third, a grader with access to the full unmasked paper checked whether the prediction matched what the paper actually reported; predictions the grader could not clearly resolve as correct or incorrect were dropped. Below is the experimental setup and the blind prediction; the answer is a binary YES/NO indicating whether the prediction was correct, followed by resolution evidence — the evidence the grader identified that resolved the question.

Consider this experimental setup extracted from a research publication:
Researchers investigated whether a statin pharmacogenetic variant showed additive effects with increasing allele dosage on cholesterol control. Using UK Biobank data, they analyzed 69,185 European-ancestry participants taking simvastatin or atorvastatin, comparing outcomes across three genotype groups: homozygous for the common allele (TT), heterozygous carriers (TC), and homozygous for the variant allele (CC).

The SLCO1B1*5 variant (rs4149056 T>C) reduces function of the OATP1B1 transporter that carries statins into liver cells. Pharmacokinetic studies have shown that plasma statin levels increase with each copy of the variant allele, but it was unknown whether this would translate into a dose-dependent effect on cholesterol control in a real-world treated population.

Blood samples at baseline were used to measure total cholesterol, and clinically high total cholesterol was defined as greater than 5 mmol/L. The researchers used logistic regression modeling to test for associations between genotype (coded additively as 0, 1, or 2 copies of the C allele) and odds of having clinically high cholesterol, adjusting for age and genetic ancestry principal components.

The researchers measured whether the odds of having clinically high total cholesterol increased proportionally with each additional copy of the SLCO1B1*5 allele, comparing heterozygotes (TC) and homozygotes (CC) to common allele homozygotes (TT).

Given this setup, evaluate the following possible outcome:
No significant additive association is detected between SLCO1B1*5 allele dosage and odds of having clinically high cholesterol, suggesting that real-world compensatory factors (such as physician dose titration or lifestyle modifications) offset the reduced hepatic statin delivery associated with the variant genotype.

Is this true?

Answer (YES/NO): NO